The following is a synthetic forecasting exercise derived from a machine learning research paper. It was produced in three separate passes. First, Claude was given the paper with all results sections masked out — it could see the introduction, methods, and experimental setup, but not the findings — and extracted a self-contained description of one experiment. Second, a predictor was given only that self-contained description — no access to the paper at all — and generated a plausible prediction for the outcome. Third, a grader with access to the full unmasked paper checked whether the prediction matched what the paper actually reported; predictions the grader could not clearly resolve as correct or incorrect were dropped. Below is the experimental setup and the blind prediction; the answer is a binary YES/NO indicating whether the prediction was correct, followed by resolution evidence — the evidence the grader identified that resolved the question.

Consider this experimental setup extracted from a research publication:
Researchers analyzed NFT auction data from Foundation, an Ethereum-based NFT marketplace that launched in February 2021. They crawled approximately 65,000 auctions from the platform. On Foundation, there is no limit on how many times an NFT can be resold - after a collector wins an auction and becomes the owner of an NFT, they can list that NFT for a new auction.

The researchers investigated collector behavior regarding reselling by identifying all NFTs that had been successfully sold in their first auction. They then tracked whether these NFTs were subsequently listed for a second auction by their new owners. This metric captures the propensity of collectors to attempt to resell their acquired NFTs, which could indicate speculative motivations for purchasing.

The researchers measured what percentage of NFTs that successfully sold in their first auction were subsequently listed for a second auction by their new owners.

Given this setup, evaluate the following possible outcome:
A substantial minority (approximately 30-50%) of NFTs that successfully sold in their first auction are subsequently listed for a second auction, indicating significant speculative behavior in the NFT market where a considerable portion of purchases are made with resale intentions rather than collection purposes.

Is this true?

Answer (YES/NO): NO